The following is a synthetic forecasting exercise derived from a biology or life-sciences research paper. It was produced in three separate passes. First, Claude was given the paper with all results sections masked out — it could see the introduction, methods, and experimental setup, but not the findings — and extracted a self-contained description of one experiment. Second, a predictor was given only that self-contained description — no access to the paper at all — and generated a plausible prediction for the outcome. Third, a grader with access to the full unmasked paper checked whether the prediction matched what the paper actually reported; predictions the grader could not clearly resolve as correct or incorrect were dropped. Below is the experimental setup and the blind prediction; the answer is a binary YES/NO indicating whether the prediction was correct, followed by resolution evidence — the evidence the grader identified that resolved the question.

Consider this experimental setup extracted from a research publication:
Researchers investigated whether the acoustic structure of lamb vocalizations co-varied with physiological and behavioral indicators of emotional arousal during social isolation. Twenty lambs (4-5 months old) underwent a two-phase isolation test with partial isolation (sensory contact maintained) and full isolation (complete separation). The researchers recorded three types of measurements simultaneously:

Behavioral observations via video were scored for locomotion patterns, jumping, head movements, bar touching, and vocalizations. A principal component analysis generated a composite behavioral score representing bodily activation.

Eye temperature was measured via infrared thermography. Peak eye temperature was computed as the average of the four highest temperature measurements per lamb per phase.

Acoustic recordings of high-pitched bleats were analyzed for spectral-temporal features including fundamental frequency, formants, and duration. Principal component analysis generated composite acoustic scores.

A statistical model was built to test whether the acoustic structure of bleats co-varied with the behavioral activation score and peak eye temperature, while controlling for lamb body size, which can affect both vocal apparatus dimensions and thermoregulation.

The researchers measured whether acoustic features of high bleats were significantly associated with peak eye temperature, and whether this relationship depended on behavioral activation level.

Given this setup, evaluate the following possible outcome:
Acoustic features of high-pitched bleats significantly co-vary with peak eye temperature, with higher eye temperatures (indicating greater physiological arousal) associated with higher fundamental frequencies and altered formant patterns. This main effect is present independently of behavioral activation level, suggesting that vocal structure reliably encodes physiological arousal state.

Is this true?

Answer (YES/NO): NO